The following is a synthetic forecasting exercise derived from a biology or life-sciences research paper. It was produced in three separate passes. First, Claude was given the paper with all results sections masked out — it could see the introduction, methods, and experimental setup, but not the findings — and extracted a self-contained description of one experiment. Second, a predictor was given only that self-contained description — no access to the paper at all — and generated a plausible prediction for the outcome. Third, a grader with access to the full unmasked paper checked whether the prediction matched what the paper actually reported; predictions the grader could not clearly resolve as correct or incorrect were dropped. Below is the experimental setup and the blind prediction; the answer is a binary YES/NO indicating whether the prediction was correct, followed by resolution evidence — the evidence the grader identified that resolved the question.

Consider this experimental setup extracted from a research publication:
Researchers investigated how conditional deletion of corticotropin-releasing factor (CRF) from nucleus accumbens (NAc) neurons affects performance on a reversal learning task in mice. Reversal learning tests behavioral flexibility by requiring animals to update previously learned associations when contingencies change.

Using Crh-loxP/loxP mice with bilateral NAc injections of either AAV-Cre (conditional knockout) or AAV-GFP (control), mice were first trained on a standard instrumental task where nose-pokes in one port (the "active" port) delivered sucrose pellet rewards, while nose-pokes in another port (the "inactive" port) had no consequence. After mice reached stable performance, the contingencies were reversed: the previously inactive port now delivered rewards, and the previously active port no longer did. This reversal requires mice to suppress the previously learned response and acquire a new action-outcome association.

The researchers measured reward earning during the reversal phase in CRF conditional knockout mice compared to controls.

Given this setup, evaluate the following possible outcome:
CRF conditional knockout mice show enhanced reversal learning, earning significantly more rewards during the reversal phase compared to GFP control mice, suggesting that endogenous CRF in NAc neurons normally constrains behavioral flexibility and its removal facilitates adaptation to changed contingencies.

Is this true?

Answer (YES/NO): NO